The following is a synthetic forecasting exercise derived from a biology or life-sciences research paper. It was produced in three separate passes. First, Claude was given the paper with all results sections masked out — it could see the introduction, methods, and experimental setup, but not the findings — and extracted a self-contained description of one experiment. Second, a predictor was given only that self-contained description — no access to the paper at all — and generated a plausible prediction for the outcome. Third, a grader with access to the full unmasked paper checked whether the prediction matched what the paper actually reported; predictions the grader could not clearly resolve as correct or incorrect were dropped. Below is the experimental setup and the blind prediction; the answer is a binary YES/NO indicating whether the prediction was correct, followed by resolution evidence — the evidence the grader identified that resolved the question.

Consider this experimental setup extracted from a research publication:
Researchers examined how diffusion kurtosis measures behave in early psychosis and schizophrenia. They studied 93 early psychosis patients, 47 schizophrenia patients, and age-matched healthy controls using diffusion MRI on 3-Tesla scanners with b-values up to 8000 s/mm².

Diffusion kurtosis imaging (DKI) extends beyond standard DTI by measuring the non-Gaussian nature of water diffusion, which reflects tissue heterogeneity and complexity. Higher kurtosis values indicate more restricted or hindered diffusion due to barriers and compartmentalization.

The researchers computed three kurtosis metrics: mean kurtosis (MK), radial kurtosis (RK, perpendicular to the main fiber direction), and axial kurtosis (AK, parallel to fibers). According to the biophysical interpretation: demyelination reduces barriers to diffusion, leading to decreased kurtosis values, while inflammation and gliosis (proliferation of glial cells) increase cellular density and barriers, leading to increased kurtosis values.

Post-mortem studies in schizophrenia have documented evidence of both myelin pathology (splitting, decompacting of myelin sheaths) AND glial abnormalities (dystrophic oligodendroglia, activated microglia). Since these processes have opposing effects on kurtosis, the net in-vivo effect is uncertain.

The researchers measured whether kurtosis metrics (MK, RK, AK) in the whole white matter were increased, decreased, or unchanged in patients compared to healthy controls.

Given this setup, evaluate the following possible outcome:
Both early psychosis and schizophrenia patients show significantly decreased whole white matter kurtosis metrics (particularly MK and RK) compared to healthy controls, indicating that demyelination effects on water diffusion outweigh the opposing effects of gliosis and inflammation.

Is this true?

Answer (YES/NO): YES